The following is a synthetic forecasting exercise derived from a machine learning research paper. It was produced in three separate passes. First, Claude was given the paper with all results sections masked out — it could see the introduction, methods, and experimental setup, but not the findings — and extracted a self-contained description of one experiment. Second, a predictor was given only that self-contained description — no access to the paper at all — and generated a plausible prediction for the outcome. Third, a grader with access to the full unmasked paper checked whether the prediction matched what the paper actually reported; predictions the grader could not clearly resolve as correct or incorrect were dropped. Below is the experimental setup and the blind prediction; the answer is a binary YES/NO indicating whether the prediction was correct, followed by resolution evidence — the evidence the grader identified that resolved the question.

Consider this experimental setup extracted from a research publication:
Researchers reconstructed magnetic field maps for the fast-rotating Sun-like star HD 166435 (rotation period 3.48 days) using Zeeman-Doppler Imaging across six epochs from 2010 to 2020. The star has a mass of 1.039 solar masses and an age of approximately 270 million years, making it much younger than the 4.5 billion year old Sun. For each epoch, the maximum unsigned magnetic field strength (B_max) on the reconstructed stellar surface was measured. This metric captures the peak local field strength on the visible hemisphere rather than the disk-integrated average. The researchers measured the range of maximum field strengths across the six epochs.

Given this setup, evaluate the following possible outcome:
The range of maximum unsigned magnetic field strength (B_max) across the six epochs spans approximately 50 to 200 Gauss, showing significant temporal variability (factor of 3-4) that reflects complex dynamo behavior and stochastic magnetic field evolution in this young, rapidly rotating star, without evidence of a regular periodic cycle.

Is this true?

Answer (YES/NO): NO